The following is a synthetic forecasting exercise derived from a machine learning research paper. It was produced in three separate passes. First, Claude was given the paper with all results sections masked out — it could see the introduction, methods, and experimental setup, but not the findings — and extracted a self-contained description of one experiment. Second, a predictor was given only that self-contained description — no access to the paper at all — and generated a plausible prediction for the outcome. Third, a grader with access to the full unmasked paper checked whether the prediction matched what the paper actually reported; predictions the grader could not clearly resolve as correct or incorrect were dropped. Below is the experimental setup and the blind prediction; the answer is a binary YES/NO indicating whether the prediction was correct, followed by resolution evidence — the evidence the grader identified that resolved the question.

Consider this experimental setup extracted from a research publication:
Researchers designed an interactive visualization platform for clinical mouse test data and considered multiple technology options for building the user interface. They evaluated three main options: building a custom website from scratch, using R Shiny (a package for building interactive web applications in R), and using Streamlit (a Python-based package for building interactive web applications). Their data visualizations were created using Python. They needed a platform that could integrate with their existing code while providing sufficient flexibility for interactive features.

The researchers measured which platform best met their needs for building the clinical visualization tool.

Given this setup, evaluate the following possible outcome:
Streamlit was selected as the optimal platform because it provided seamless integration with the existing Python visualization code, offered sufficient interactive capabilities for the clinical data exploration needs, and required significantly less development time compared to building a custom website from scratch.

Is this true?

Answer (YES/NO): YES